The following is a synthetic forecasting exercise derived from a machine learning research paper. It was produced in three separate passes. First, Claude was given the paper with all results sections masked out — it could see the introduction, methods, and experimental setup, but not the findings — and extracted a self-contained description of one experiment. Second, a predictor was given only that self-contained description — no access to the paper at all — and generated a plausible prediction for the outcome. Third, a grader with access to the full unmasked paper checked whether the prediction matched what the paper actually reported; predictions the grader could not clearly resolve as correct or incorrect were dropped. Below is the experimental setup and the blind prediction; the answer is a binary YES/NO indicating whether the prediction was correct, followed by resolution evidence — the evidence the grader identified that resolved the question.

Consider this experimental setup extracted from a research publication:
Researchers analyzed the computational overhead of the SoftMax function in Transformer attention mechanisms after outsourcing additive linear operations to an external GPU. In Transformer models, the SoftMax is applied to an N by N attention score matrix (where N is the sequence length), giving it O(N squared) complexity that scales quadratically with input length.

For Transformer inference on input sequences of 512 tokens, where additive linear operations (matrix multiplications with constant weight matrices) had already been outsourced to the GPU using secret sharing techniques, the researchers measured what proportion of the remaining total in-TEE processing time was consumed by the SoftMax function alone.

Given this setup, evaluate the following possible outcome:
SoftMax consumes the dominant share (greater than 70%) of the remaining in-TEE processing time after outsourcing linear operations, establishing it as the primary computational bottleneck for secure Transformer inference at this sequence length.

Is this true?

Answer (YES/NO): NO